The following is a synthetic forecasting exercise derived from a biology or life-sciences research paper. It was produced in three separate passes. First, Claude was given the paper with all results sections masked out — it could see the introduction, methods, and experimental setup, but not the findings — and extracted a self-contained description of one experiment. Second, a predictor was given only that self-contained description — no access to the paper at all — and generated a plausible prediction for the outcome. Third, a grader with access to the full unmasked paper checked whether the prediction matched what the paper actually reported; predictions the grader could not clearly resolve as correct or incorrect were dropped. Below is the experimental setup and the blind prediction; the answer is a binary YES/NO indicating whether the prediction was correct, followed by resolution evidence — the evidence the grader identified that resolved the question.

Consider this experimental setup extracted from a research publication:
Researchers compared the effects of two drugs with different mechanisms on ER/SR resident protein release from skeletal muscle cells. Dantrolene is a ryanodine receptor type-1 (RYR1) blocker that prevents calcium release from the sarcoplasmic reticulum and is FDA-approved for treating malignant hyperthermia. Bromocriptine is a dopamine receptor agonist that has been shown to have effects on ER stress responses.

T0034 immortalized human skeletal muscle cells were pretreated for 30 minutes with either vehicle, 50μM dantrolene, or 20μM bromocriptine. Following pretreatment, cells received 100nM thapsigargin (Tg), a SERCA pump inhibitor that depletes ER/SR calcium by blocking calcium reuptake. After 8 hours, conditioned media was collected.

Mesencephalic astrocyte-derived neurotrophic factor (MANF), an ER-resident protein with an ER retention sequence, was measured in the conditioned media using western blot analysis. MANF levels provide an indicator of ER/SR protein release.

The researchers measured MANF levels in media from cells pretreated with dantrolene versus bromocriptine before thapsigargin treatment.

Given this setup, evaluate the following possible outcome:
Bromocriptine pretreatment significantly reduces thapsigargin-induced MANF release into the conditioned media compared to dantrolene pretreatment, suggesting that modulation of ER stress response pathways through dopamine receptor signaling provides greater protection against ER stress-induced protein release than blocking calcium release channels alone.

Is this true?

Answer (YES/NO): YES